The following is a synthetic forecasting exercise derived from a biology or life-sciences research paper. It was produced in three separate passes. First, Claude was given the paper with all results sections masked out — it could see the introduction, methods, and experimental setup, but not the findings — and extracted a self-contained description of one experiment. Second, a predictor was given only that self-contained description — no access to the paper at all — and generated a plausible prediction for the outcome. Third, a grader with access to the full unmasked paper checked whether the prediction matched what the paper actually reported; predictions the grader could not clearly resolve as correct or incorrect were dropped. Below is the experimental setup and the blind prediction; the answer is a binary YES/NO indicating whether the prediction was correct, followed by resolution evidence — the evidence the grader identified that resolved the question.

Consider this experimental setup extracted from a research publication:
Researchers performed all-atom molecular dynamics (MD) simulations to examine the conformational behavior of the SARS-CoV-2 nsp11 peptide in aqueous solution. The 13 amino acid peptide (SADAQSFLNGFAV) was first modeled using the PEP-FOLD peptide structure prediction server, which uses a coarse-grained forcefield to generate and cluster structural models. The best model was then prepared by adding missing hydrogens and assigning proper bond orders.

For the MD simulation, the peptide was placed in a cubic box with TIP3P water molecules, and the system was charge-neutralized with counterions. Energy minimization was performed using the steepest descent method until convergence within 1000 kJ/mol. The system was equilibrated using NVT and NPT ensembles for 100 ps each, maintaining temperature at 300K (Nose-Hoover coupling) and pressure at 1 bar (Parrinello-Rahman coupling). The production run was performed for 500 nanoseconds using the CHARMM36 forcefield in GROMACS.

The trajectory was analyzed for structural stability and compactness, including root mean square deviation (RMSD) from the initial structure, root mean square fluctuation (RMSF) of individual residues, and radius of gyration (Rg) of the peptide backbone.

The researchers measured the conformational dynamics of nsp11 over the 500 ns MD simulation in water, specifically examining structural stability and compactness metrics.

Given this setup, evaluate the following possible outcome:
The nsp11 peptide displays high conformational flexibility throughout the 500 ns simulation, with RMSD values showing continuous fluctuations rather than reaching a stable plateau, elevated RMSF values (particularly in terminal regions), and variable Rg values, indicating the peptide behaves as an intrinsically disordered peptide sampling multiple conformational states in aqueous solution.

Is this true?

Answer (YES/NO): NO